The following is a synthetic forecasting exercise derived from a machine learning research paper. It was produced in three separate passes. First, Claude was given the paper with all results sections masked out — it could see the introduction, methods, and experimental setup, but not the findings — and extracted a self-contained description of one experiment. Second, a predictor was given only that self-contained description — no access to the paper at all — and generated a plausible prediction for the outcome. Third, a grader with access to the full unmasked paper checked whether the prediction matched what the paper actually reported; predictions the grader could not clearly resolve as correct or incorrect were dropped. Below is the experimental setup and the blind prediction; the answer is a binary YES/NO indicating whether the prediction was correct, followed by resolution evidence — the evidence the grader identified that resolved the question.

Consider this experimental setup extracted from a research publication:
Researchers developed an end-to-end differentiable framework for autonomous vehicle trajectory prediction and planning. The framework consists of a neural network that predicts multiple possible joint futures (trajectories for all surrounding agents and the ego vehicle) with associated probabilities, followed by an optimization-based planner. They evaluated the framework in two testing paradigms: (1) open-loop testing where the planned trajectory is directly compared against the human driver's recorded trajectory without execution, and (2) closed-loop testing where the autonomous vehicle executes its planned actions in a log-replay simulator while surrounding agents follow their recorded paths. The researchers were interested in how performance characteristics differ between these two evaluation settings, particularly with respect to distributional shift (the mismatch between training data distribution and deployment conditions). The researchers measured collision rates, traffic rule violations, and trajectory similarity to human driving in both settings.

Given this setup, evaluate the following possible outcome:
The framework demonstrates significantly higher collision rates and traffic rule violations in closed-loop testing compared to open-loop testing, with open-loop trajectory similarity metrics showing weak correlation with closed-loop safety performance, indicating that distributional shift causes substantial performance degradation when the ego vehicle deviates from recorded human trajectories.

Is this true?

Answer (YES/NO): NO